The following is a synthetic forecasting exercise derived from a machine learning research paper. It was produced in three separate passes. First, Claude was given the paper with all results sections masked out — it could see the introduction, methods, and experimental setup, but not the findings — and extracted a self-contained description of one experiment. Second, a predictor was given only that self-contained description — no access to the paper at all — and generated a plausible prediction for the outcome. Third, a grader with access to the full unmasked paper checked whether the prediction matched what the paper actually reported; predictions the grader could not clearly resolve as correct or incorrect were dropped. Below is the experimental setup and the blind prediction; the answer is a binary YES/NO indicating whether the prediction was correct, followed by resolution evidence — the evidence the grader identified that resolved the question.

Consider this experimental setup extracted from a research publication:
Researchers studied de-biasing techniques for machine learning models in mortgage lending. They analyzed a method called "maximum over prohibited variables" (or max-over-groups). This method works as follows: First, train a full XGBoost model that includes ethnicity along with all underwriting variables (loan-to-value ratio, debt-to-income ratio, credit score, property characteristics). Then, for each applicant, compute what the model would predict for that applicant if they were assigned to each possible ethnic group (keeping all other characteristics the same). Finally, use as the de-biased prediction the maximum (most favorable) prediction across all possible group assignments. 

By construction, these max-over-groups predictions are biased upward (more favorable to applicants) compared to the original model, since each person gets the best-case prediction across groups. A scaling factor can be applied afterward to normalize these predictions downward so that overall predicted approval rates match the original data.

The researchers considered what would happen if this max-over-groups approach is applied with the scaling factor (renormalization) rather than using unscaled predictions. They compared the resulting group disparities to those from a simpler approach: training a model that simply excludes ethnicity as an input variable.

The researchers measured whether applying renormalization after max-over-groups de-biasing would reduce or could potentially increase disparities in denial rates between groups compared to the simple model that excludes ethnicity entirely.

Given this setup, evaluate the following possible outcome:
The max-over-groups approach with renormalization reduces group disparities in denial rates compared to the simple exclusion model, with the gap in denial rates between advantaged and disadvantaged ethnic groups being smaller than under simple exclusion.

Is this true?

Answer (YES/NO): YES